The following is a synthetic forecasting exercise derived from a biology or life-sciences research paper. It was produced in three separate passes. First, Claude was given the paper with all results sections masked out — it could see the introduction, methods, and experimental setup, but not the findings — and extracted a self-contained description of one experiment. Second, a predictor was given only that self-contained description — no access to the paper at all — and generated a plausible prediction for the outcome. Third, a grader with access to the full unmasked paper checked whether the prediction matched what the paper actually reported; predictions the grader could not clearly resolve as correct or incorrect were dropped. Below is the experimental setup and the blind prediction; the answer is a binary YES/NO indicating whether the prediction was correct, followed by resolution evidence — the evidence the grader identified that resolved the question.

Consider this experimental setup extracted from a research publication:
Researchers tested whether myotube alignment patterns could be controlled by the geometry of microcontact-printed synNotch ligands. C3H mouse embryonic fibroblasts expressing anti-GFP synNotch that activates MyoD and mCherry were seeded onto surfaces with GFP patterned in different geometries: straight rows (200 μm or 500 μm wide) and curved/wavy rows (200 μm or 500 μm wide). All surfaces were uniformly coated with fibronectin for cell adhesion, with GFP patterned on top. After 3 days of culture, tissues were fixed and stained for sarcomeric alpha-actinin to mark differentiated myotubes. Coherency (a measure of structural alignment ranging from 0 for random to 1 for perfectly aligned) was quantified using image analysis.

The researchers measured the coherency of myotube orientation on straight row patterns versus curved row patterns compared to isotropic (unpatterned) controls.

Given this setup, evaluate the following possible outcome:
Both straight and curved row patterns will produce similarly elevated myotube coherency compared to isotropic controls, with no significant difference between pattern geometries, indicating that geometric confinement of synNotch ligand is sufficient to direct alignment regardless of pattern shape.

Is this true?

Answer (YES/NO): NO